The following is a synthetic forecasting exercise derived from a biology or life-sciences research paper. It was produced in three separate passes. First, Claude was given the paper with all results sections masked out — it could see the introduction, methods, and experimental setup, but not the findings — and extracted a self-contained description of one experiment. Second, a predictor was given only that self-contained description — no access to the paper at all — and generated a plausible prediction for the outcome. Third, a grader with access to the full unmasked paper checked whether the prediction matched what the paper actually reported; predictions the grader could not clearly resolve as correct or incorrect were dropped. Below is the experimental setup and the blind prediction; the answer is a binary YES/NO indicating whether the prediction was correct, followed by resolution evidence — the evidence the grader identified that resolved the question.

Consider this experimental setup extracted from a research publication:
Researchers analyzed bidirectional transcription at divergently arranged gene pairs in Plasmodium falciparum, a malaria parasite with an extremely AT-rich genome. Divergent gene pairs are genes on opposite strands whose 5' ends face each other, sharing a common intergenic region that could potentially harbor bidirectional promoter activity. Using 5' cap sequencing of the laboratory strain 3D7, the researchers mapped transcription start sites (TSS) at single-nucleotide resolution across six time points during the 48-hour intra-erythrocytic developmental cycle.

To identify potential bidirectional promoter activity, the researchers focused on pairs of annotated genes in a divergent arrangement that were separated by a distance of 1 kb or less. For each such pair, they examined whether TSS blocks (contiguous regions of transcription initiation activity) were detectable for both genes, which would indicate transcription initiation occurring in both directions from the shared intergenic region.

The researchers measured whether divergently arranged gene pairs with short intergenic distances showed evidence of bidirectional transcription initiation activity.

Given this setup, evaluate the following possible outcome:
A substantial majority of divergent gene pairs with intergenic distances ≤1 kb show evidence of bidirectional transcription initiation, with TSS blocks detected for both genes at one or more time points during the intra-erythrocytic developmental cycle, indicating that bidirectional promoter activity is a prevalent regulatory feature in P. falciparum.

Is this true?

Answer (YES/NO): YES